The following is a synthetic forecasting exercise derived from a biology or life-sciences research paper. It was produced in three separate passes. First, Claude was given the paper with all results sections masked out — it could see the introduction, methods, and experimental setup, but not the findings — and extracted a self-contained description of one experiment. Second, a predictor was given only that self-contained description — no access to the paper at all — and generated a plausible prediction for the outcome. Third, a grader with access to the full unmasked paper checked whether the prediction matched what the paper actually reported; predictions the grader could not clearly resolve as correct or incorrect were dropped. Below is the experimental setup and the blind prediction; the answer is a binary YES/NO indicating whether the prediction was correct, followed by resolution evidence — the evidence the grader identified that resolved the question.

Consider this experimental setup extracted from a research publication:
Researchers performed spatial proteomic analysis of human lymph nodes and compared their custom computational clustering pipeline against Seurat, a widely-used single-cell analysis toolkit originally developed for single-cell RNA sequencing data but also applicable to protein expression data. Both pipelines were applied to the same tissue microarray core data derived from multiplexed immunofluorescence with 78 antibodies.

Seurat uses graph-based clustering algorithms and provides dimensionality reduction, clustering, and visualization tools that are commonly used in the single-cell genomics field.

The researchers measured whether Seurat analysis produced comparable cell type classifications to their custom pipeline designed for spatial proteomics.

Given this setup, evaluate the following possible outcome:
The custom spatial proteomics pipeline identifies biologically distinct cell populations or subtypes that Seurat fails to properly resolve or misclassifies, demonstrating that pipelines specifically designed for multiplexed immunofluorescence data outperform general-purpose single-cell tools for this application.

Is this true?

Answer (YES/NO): NO